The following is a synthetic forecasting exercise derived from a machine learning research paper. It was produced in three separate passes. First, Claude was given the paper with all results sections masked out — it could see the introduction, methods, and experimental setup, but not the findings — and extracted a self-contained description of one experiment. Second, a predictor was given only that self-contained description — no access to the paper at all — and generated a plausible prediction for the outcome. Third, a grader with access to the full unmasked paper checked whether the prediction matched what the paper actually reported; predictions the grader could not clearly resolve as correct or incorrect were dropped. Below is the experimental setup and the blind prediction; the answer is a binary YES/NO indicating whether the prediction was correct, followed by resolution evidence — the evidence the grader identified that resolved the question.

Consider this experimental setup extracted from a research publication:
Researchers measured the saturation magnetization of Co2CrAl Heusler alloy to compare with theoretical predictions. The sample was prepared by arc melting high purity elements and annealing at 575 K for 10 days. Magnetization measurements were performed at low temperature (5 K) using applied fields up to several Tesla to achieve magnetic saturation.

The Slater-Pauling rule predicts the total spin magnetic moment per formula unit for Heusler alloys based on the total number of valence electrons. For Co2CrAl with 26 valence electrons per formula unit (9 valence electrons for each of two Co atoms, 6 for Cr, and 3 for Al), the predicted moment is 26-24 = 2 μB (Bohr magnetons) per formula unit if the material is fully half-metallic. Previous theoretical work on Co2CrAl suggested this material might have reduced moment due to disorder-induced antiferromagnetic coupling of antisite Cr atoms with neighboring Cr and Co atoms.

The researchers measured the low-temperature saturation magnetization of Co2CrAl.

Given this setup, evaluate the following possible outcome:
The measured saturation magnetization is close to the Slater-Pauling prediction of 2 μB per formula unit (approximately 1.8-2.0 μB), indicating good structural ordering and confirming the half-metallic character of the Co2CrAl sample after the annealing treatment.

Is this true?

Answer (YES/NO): NO